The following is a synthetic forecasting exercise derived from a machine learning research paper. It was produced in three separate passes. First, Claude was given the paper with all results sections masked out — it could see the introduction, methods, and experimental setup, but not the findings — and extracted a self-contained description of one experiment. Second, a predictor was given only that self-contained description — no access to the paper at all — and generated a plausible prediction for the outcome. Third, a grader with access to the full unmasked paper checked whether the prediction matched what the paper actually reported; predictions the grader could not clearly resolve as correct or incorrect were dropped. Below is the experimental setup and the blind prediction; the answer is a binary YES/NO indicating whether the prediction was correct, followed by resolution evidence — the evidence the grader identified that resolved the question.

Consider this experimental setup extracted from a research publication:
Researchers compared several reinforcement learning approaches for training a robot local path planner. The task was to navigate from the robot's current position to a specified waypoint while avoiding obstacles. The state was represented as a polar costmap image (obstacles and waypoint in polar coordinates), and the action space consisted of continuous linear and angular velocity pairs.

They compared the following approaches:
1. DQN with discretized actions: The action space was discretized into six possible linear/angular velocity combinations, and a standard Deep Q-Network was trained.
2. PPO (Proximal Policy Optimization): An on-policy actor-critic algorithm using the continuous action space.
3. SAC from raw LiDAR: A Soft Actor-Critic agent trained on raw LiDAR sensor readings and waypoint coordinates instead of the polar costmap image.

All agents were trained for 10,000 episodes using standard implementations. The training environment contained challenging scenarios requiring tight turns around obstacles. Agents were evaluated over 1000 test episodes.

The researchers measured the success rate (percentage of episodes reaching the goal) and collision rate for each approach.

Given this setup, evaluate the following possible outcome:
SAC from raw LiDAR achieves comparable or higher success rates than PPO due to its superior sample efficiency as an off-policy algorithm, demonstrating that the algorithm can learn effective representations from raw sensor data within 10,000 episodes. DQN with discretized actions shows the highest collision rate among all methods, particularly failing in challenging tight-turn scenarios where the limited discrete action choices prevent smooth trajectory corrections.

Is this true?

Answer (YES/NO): NO